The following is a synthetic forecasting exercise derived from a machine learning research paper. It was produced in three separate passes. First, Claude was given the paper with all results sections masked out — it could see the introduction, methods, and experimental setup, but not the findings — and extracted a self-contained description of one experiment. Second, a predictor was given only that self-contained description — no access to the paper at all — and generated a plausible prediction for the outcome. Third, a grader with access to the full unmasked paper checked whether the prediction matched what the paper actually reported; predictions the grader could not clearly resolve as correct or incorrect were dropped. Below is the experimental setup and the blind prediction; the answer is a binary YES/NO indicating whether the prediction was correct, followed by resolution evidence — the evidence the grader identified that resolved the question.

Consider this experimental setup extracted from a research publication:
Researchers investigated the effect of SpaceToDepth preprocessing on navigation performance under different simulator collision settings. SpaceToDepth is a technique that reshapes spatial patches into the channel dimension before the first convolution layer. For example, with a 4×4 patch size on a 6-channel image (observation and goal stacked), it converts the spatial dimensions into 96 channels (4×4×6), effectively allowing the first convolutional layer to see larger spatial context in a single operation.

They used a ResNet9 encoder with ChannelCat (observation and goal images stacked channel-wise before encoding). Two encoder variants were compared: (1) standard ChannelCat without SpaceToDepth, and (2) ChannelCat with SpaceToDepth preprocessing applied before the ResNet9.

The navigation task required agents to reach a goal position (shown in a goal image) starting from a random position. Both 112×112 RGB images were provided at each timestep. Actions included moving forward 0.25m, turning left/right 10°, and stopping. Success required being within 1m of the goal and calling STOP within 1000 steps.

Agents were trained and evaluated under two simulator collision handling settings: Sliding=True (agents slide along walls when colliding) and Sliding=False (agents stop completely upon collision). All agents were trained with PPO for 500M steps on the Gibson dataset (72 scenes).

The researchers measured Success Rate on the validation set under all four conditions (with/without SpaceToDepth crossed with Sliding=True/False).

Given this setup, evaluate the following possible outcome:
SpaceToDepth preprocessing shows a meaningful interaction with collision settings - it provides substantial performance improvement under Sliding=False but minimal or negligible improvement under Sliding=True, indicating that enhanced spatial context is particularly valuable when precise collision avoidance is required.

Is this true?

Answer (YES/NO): NO